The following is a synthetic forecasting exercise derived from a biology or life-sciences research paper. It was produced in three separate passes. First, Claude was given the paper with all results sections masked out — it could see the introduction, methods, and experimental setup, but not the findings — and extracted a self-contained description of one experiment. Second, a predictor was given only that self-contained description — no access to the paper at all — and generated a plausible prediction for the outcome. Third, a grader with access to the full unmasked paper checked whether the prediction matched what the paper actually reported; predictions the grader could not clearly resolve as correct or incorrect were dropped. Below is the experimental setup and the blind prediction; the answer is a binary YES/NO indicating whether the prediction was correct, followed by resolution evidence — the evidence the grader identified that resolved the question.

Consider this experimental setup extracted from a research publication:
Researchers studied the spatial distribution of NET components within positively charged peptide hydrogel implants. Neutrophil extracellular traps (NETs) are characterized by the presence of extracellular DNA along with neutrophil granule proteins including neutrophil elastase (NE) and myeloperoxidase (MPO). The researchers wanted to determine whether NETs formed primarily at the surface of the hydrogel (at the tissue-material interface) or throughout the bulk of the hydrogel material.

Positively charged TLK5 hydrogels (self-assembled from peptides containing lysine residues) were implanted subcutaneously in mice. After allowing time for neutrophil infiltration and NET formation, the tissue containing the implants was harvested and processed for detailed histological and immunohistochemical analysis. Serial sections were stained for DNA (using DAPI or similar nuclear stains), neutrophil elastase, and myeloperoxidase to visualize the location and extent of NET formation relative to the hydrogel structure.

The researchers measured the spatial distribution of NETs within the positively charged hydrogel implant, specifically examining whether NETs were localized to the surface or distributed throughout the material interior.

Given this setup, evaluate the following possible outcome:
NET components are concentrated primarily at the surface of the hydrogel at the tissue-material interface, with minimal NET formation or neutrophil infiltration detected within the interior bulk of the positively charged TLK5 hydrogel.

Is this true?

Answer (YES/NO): YES